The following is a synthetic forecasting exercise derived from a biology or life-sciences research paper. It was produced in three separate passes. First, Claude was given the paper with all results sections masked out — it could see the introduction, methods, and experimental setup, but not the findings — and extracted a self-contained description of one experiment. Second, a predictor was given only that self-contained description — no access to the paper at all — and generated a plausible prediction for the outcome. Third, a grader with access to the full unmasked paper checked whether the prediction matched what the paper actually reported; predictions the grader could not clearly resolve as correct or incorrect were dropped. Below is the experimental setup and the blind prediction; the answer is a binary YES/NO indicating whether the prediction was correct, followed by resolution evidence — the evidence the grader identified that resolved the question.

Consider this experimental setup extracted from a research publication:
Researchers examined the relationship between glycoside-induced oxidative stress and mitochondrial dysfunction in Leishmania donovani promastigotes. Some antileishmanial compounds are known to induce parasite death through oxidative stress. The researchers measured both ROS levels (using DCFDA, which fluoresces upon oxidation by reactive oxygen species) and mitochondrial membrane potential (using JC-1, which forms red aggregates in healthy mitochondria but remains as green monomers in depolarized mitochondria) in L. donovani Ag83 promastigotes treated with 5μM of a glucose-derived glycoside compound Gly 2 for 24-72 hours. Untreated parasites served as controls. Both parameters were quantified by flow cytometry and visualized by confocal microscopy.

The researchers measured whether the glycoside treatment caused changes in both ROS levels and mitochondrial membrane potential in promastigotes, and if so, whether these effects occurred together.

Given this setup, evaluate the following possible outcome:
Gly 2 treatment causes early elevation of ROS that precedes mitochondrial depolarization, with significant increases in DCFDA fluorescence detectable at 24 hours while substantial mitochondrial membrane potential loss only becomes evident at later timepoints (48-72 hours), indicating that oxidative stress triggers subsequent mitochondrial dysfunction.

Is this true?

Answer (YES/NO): NO